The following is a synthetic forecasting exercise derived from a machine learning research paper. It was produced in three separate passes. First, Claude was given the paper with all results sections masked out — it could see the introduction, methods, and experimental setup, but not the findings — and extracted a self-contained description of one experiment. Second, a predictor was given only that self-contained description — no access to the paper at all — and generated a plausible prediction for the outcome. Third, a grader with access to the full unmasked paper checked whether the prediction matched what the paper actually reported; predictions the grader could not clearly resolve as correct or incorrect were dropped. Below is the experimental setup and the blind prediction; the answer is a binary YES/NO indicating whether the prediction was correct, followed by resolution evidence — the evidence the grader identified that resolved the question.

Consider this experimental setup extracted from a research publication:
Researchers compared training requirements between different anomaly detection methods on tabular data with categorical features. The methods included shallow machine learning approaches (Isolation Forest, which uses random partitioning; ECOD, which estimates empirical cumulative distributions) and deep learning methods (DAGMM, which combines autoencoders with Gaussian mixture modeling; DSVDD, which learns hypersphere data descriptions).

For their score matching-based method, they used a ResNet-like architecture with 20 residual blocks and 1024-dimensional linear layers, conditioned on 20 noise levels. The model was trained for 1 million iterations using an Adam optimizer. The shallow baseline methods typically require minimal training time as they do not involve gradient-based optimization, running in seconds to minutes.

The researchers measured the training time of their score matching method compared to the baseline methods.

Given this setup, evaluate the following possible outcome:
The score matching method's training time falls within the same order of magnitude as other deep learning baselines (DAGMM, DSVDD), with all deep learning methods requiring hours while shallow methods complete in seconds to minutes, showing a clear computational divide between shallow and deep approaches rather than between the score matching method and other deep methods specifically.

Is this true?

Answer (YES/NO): NO